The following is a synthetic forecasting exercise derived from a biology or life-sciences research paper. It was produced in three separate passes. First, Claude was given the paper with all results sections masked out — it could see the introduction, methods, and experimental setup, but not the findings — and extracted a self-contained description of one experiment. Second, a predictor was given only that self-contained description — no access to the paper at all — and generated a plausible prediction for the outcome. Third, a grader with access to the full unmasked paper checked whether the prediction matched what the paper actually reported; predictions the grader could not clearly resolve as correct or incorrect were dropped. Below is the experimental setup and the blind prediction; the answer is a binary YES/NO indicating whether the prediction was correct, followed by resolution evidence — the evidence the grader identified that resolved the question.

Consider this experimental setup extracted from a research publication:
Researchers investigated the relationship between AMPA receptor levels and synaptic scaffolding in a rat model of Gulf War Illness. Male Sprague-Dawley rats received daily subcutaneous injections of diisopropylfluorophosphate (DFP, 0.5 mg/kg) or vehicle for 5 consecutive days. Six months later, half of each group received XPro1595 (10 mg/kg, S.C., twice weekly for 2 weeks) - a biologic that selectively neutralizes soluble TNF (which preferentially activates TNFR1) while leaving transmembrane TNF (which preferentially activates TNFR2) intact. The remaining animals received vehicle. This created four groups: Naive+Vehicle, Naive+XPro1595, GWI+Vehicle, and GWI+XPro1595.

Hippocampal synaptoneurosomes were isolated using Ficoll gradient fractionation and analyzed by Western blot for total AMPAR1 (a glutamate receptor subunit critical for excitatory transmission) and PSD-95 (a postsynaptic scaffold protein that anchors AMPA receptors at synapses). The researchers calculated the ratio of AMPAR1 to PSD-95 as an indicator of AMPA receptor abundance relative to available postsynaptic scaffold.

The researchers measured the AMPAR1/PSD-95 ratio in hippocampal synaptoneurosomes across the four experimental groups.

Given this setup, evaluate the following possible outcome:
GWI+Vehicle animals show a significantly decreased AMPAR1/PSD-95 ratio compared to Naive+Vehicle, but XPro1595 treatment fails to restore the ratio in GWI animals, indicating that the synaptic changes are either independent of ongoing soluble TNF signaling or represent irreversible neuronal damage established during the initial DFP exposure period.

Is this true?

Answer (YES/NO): NO